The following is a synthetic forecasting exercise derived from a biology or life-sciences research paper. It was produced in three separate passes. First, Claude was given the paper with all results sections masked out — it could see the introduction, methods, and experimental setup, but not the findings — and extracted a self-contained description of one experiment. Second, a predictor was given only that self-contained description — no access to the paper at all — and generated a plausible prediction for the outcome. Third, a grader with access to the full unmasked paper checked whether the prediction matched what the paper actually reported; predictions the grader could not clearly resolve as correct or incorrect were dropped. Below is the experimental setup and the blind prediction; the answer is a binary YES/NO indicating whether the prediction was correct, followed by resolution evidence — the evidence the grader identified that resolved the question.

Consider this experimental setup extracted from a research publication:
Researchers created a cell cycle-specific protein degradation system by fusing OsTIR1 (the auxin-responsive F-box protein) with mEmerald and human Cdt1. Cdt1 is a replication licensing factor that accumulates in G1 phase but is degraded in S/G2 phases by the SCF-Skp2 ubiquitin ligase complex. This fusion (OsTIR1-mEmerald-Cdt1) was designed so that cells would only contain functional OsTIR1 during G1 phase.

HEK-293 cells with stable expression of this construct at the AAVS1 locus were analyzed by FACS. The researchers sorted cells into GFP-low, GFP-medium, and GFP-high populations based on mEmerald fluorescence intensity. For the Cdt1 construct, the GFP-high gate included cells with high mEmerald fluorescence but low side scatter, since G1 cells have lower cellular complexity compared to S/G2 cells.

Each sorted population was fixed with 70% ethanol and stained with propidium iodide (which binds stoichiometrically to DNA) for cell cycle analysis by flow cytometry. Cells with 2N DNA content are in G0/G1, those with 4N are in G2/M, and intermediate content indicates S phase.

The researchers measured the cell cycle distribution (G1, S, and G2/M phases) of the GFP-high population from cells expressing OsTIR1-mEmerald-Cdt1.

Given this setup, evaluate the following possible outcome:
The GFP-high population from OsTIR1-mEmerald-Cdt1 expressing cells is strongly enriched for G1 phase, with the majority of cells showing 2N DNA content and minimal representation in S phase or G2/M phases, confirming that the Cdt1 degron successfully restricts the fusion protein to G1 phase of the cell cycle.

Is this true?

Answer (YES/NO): YES